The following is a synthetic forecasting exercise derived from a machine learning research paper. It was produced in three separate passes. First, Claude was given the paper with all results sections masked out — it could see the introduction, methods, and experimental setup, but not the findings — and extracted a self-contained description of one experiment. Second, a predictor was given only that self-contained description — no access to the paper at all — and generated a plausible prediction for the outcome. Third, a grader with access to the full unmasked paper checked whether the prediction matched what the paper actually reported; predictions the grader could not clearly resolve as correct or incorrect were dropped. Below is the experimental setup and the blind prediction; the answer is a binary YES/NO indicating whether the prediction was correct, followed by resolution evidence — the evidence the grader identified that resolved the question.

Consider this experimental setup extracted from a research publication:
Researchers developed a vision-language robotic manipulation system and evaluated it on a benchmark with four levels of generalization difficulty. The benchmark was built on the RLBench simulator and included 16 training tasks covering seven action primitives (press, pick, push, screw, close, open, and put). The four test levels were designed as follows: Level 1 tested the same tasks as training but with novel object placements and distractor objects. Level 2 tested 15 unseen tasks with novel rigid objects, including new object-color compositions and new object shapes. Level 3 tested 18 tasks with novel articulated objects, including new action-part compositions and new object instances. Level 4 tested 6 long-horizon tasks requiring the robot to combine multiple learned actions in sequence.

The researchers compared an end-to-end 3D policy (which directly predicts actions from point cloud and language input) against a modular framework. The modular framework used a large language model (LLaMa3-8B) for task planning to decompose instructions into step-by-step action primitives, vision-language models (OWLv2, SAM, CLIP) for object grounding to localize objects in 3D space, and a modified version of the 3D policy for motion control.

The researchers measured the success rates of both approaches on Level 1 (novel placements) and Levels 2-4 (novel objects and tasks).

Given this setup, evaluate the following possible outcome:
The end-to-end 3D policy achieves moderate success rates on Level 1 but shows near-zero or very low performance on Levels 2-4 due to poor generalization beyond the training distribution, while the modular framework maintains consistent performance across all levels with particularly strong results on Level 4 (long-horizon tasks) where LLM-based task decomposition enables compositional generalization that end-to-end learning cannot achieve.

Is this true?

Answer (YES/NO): NO